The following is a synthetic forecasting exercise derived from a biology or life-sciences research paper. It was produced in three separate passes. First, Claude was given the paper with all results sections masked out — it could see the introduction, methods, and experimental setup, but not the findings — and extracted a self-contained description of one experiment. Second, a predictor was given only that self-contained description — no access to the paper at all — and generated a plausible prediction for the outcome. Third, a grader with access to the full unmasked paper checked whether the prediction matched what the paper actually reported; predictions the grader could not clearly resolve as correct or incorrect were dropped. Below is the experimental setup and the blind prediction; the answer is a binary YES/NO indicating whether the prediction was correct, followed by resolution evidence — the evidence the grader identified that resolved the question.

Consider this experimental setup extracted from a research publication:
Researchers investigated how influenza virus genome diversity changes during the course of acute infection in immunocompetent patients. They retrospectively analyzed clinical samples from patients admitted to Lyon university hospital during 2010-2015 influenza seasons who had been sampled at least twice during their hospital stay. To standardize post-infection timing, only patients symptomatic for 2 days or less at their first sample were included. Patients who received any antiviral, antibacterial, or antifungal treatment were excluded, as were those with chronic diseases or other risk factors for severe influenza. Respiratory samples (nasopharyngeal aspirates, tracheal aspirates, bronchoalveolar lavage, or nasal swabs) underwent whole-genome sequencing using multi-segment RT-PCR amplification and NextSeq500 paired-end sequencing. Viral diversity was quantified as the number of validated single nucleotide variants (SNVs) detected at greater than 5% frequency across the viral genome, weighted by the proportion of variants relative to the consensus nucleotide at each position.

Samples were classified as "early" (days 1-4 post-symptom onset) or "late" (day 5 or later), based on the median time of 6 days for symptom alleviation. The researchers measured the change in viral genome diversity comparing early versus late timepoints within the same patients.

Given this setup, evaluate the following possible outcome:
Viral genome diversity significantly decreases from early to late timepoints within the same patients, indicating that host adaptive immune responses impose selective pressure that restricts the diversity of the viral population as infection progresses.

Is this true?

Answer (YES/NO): NO